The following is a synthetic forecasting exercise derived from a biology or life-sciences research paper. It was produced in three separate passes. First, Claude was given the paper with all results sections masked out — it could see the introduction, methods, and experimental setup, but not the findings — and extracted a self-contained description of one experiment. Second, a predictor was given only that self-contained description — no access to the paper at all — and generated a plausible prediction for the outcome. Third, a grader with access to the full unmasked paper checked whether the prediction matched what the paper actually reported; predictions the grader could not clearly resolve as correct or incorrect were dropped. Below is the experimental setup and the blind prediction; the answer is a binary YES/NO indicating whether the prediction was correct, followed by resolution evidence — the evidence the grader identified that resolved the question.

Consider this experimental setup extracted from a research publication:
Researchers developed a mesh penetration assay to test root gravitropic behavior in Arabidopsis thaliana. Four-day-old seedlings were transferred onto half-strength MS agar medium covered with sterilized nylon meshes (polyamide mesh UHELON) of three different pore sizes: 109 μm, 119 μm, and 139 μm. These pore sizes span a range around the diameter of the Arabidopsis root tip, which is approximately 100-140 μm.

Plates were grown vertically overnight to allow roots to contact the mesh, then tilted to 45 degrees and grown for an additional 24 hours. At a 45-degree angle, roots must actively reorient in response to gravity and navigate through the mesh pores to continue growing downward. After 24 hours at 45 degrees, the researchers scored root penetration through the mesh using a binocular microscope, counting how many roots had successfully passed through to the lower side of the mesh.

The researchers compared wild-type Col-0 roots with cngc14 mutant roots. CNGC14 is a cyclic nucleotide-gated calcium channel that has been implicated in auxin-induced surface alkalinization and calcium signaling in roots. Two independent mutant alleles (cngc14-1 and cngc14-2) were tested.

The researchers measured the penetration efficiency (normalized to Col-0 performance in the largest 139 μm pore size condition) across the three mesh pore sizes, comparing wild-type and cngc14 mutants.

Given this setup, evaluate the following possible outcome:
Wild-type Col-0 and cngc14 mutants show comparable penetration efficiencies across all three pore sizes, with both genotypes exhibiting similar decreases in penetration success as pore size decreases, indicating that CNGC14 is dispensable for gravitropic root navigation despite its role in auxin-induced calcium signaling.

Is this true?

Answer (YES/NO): NO